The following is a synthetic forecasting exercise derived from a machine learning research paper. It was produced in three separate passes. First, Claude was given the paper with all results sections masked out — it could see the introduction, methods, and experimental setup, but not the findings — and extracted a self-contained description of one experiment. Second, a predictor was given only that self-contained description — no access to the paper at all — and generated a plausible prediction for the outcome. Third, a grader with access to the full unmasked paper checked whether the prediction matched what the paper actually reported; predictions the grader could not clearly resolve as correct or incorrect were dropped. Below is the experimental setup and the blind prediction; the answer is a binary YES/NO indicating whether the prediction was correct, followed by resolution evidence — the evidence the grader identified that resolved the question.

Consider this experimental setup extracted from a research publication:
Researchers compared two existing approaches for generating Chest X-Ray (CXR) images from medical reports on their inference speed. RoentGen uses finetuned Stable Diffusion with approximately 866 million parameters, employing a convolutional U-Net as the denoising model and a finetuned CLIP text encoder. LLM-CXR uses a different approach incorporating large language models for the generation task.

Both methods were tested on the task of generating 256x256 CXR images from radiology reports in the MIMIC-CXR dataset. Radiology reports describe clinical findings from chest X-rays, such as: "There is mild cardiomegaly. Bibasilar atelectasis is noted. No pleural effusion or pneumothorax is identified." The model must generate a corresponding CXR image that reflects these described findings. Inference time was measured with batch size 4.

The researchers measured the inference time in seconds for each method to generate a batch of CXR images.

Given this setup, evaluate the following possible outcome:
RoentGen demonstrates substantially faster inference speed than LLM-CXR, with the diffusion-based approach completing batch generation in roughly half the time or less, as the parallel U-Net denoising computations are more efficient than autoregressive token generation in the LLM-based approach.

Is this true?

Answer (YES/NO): YES